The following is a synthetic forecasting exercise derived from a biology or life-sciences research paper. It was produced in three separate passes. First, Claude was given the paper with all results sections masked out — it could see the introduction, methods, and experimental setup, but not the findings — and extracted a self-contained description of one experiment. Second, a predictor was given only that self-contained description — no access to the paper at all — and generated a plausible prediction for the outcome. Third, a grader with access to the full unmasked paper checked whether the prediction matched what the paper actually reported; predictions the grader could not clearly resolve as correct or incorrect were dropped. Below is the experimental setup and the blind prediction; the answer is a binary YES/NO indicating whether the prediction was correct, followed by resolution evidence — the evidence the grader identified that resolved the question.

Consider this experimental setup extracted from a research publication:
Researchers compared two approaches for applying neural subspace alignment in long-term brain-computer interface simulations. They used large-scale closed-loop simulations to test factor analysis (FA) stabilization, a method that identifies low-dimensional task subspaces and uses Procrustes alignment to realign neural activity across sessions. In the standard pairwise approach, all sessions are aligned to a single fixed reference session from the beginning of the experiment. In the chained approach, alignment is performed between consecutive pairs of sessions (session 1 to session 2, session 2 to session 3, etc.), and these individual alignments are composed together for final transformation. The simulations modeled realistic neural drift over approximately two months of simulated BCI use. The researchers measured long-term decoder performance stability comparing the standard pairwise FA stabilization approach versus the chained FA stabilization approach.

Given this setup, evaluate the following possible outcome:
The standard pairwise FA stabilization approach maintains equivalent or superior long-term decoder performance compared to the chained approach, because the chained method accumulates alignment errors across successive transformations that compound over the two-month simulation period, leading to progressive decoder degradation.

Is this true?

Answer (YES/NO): NO